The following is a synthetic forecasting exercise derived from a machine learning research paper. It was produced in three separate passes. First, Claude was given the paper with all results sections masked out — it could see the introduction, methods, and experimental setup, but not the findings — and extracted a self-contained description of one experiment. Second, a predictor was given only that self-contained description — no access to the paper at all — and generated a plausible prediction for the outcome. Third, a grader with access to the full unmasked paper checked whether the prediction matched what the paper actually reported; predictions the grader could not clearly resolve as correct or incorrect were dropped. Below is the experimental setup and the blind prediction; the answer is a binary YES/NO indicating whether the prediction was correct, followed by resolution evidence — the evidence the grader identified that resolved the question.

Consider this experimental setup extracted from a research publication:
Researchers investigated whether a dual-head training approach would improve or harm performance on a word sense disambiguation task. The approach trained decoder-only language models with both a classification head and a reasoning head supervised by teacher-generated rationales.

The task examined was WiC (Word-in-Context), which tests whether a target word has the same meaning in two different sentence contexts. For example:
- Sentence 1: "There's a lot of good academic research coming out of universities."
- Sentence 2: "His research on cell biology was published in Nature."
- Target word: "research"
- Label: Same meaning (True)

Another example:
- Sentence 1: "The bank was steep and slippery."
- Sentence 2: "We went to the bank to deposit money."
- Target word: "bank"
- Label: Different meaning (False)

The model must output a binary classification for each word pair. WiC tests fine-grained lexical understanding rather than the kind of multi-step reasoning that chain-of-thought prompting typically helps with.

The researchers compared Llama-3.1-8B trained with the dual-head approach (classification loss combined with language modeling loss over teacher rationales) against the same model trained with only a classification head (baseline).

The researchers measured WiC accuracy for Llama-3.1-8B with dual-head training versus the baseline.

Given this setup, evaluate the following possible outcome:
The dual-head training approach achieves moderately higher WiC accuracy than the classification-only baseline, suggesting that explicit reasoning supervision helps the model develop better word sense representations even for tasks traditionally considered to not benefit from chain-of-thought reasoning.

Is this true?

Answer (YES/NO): NO